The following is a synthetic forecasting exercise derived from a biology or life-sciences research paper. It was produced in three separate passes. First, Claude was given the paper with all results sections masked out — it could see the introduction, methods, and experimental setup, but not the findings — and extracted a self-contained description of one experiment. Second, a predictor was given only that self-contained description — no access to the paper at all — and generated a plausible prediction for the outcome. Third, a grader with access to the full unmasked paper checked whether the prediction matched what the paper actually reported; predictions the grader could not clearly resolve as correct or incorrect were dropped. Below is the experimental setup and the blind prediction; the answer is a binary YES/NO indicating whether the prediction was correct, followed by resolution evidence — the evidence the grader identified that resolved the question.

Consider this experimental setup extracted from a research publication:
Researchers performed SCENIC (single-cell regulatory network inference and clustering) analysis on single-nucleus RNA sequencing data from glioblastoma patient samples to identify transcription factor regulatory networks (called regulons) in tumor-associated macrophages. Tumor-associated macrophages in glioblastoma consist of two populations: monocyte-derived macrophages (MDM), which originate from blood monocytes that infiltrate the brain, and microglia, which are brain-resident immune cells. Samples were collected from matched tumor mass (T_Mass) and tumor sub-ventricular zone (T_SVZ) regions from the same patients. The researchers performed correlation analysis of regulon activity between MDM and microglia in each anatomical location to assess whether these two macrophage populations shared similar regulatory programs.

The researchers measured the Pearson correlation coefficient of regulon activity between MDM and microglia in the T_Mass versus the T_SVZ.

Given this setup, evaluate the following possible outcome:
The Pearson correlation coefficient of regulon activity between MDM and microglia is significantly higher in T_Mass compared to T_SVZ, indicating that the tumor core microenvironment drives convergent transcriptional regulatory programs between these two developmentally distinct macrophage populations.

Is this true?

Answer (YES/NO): YES